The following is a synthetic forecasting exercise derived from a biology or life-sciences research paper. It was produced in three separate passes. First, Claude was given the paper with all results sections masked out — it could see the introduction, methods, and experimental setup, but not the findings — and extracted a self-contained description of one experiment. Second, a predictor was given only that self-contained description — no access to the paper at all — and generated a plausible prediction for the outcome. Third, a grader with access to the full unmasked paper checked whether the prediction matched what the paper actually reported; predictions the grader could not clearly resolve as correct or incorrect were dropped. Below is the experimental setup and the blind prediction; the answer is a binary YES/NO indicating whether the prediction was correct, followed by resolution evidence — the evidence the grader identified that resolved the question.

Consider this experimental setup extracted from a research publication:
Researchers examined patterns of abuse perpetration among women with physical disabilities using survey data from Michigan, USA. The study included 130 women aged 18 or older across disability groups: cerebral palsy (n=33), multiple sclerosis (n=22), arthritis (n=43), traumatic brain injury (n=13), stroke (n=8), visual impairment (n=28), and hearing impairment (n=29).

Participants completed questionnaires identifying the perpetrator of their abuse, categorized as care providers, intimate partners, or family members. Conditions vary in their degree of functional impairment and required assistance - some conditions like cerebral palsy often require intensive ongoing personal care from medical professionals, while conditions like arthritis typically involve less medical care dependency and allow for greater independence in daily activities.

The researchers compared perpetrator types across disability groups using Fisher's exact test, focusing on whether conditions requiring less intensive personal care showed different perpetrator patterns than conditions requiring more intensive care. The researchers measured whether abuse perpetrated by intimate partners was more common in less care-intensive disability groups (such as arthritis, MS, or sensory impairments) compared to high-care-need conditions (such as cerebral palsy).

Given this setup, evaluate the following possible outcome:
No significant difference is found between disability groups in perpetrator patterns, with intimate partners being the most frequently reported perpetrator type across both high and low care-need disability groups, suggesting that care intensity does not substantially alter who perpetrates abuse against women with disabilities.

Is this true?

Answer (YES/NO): NO